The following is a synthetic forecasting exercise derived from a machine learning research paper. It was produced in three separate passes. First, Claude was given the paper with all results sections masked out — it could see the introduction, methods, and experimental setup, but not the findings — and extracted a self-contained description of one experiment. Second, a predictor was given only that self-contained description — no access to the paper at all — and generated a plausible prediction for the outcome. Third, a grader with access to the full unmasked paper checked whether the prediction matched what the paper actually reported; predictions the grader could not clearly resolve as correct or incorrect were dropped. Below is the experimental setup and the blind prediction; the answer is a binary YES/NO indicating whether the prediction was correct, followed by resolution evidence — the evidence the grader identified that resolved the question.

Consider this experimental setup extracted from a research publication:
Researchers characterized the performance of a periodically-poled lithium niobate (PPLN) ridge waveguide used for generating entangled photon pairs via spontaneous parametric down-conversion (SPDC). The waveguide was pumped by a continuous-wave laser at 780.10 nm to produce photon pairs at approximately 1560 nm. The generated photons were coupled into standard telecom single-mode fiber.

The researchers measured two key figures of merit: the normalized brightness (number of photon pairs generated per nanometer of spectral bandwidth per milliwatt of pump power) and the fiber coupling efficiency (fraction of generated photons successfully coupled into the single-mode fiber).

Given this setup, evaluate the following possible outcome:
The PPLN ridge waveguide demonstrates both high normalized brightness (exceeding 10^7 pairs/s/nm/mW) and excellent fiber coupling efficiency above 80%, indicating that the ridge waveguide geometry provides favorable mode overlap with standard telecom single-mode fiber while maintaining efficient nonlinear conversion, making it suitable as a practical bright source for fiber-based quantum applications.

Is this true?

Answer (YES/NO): NO